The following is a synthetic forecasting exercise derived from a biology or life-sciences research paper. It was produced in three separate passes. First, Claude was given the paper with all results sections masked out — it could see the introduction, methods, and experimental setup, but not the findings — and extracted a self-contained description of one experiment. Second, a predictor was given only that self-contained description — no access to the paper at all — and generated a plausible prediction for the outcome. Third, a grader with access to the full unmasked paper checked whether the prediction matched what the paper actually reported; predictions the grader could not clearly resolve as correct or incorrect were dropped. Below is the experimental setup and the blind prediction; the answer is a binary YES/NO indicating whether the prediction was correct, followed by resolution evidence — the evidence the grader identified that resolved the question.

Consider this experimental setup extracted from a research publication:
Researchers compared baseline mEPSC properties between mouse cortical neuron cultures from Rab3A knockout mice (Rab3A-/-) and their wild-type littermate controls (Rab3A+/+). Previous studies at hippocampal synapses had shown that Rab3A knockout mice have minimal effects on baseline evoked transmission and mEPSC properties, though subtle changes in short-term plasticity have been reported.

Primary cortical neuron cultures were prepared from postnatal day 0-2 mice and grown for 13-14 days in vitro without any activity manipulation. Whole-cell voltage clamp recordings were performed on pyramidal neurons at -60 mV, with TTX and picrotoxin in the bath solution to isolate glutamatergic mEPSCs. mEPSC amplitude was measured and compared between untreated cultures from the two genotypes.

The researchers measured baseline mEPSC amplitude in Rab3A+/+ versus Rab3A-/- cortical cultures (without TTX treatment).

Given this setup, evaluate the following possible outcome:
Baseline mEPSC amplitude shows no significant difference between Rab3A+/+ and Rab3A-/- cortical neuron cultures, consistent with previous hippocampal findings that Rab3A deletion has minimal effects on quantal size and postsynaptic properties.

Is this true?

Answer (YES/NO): YES